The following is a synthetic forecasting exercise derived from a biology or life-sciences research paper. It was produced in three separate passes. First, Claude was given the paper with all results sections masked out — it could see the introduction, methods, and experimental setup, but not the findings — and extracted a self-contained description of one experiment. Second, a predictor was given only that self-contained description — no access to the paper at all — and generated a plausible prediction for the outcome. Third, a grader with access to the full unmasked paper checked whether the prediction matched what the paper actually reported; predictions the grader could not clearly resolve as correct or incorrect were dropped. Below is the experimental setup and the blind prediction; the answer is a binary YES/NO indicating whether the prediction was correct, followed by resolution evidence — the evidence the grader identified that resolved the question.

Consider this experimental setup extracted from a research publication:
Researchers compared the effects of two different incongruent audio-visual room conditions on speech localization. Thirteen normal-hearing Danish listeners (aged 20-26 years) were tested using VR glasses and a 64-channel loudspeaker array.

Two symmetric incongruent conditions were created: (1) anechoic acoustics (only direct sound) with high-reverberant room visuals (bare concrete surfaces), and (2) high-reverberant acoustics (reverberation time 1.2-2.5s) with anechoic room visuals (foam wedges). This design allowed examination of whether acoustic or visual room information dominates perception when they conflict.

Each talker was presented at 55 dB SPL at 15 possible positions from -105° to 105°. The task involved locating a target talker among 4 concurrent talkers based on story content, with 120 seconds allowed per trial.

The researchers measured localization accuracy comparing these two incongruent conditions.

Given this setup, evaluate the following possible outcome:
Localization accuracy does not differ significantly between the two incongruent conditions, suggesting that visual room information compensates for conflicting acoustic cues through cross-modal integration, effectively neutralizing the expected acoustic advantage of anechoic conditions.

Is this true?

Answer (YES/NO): NO